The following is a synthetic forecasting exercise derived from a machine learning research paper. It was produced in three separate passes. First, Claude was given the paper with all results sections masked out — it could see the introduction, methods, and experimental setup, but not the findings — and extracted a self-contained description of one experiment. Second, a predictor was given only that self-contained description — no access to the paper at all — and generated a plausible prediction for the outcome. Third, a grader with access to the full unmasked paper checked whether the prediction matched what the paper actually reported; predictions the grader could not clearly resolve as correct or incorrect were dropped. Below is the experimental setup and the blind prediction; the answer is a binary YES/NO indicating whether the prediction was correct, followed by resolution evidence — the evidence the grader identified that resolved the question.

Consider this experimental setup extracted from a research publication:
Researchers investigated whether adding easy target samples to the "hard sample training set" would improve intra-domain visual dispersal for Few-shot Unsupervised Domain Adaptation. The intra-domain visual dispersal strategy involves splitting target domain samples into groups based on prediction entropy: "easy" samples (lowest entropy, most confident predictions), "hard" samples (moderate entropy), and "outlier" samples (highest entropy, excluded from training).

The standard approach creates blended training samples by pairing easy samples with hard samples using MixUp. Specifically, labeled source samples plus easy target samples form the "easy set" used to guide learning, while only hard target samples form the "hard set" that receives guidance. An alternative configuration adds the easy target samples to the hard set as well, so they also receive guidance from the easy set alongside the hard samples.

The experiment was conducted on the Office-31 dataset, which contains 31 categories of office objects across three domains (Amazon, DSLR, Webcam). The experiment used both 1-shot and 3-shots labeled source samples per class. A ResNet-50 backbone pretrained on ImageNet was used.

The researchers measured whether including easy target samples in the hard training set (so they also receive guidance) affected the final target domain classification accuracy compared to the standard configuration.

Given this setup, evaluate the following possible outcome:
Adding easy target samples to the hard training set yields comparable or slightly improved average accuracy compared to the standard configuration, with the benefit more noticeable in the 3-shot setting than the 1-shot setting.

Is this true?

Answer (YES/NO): NO